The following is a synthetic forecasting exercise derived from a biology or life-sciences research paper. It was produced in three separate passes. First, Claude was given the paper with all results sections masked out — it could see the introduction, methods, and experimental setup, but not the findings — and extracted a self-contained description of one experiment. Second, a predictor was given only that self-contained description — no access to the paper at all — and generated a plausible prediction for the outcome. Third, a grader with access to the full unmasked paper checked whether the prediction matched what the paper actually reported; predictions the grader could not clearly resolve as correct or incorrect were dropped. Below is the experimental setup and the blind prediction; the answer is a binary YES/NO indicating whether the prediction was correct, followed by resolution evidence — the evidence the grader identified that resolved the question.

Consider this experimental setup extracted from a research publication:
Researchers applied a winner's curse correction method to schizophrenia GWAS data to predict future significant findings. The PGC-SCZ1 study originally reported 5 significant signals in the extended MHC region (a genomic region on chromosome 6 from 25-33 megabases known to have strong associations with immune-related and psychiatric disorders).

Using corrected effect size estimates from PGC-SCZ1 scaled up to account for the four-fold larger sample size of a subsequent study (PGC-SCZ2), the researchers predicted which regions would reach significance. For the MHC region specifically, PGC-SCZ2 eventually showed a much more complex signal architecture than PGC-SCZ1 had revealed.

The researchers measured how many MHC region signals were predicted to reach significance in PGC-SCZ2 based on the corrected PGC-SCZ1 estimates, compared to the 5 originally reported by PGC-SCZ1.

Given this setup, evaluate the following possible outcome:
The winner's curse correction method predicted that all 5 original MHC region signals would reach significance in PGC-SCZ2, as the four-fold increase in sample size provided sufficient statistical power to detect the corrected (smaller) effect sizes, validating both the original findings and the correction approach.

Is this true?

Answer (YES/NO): NO